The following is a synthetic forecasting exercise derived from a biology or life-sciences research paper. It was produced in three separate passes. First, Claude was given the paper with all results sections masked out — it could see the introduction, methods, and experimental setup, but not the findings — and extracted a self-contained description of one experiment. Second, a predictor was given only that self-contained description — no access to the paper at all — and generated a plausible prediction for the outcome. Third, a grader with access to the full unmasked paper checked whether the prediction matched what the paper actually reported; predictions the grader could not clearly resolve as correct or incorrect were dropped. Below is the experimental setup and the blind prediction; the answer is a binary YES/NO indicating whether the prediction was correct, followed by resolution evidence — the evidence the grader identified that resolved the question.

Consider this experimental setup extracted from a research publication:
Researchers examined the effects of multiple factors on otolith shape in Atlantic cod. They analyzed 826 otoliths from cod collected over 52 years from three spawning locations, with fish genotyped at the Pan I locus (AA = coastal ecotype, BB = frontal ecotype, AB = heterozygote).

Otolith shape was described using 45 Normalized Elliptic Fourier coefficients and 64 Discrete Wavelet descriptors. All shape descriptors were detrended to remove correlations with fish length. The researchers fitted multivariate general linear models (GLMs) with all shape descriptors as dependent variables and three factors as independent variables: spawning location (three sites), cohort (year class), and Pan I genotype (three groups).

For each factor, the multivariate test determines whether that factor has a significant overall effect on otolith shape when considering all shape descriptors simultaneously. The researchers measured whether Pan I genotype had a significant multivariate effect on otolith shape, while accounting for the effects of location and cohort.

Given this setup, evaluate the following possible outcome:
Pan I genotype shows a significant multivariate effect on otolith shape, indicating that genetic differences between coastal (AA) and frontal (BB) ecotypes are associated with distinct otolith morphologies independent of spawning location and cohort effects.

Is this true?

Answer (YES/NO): NO